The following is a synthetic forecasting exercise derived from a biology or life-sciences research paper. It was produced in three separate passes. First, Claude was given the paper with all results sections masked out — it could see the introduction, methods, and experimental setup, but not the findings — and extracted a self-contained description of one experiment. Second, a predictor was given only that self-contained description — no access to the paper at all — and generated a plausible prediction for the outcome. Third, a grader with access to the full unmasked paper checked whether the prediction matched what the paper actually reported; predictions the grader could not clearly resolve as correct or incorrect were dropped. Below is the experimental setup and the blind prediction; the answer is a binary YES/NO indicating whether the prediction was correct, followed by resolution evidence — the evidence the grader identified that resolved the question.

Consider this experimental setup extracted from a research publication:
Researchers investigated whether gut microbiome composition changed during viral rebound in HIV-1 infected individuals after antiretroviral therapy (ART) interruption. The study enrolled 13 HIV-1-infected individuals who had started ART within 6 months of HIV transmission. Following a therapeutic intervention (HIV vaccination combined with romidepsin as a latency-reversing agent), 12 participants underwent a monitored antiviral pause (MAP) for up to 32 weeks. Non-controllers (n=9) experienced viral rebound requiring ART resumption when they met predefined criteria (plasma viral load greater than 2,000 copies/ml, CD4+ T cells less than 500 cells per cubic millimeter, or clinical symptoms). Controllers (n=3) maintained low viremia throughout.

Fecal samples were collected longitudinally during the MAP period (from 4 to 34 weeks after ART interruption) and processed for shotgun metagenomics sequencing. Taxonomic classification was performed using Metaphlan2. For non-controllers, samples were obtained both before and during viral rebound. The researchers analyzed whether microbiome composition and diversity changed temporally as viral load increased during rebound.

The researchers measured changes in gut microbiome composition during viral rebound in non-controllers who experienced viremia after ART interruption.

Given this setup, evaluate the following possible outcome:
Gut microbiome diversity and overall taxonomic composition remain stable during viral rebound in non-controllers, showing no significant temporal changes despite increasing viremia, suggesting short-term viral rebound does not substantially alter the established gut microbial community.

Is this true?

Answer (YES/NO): YES